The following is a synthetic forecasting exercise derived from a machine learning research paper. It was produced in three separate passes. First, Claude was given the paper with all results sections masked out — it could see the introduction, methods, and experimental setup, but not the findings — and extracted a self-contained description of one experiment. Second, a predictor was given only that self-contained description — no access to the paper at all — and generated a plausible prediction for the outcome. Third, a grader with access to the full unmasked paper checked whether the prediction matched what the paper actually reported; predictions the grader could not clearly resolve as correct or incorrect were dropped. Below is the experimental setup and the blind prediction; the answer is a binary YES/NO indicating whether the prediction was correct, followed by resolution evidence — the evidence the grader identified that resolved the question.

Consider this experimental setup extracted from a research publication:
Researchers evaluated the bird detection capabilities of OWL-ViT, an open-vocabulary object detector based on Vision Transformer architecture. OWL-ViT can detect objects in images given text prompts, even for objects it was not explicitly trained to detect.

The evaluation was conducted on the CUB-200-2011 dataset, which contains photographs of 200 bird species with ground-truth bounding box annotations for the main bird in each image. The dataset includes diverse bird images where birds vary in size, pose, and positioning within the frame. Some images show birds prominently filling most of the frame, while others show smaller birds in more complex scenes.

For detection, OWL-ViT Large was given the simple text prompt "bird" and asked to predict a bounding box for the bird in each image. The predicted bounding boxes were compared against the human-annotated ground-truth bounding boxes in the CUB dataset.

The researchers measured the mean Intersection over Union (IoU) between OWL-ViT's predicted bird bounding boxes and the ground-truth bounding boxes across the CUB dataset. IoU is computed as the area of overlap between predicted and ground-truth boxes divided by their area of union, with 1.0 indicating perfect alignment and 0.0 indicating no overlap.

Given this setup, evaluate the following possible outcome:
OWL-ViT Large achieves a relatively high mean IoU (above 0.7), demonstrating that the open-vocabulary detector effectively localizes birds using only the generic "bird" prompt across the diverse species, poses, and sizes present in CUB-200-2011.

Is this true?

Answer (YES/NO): YES